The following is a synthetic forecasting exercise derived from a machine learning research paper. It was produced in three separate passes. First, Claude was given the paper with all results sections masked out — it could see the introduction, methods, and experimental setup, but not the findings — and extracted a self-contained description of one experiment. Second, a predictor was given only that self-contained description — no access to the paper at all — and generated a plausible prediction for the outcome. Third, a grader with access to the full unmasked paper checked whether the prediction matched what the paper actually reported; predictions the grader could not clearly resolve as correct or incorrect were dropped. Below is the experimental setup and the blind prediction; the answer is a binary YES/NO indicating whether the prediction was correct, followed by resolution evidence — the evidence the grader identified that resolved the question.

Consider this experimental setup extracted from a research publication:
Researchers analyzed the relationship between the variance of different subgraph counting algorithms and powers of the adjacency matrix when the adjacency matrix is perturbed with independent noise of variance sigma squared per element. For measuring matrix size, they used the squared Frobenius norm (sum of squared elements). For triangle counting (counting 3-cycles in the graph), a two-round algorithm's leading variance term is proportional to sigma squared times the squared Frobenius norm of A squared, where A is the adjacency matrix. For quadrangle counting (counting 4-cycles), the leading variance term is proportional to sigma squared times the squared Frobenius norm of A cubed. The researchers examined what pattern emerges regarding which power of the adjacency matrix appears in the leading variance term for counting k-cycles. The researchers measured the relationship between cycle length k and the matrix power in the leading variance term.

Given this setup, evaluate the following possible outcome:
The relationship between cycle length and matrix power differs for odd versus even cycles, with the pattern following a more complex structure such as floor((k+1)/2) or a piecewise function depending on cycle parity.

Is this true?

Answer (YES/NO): NO